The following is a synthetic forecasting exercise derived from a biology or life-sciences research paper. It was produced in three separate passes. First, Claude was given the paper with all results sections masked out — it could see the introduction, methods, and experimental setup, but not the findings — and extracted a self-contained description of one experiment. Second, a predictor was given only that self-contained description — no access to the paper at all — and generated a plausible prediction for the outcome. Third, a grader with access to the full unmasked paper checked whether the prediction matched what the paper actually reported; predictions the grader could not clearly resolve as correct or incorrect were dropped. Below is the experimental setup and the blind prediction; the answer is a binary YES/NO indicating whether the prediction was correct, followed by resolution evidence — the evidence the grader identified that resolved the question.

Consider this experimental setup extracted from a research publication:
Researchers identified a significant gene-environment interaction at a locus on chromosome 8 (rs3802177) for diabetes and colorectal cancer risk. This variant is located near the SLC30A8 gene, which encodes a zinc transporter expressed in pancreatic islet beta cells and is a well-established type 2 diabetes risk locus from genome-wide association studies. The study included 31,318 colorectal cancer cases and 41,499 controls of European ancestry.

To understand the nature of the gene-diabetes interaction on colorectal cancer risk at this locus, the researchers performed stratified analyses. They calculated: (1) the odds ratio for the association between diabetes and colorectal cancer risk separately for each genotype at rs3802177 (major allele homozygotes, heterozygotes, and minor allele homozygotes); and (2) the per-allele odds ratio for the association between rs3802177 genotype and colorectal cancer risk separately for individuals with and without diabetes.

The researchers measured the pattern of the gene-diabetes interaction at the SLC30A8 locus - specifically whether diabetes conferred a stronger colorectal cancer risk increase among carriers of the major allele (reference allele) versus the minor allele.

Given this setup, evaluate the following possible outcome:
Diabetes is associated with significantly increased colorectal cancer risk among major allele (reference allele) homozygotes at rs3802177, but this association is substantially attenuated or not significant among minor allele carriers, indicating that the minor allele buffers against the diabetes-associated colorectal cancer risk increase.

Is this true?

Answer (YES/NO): NO